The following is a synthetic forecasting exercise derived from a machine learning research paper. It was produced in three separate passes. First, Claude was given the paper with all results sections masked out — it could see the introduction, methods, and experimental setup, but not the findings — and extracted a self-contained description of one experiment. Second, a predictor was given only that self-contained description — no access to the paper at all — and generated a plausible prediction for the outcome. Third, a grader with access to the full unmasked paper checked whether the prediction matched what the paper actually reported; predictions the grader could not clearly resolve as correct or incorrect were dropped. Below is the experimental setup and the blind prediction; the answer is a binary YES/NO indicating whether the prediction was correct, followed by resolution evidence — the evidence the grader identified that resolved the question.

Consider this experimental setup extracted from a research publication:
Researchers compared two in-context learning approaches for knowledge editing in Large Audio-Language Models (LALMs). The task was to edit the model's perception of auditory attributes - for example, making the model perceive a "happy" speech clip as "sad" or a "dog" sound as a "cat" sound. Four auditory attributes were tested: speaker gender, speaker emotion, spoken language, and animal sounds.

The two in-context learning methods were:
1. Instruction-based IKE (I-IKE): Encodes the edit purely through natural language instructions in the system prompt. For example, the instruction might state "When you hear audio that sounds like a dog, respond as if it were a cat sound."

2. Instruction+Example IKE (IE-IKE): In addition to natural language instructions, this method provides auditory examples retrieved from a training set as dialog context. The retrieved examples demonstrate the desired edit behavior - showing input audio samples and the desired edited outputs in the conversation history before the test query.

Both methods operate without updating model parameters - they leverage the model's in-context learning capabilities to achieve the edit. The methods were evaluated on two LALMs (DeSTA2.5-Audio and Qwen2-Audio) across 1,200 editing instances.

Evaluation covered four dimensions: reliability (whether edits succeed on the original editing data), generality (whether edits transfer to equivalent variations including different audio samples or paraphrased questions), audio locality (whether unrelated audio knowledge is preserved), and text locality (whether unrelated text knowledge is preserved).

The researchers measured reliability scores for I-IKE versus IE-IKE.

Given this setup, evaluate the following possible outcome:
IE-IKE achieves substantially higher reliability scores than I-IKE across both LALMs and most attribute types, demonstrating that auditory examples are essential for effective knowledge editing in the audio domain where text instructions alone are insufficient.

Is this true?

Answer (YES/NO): NO